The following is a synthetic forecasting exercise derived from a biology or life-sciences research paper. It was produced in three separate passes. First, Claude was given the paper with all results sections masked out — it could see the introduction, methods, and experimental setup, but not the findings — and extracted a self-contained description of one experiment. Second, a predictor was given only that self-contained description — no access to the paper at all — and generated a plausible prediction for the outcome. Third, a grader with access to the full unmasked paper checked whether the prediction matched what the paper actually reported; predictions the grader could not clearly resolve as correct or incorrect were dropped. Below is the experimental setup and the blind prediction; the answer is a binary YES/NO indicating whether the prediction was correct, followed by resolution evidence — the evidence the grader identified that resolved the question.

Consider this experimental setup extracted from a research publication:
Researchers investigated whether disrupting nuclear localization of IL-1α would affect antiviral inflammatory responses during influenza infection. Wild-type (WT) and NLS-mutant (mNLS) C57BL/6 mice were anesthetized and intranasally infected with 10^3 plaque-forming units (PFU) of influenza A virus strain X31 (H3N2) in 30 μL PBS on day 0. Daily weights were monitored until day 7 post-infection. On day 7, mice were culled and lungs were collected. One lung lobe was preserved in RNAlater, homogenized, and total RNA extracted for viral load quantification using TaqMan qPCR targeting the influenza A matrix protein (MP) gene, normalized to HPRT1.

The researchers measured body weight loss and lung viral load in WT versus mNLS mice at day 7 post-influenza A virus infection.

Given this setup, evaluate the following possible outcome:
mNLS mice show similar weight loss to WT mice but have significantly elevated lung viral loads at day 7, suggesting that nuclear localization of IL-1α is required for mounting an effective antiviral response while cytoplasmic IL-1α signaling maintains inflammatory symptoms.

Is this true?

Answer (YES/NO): NO